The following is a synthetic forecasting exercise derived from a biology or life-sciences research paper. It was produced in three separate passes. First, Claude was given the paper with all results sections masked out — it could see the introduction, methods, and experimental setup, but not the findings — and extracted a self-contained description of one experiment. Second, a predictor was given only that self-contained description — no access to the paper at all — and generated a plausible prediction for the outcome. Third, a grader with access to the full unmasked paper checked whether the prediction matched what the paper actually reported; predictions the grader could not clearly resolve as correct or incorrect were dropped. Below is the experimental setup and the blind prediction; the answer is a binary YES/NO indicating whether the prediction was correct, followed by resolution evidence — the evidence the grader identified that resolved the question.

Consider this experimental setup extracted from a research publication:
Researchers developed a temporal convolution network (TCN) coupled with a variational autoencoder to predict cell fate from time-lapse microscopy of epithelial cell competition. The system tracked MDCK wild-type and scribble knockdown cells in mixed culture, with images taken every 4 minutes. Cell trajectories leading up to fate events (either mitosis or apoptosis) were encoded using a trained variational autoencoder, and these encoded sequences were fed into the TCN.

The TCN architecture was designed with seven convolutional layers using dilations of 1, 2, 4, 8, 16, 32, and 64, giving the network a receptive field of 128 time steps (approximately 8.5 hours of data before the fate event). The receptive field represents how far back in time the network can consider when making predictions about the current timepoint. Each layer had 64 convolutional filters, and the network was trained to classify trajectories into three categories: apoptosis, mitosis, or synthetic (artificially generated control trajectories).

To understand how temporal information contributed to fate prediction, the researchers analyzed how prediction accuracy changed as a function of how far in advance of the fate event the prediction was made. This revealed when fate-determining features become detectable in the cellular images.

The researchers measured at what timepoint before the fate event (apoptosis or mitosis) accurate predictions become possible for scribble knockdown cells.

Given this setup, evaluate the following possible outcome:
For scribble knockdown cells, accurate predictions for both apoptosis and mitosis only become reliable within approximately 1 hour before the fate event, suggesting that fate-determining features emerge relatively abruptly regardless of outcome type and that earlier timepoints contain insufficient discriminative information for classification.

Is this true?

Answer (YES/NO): NO